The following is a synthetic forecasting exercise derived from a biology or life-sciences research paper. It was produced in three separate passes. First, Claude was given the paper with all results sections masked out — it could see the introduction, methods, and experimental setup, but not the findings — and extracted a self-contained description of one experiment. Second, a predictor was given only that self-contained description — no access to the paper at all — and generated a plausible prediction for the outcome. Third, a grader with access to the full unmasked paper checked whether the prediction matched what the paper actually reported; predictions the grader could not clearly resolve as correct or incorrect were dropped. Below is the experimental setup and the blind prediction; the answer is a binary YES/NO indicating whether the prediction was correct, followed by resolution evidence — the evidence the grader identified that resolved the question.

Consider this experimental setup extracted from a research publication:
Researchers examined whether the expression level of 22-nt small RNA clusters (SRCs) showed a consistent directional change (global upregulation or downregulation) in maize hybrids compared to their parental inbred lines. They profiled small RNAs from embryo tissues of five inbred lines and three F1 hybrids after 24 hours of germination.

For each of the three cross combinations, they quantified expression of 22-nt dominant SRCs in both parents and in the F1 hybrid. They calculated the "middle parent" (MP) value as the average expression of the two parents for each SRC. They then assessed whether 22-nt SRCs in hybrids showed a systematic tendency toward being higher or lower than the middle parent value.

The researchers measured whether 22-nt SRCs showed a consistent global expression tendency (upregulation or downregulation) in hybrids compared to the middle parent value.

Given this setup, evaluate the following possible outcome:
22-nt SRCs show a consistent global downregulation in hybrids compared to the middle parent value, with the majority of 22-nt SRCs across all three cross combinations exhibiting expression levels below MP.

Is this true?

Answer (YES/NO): NO